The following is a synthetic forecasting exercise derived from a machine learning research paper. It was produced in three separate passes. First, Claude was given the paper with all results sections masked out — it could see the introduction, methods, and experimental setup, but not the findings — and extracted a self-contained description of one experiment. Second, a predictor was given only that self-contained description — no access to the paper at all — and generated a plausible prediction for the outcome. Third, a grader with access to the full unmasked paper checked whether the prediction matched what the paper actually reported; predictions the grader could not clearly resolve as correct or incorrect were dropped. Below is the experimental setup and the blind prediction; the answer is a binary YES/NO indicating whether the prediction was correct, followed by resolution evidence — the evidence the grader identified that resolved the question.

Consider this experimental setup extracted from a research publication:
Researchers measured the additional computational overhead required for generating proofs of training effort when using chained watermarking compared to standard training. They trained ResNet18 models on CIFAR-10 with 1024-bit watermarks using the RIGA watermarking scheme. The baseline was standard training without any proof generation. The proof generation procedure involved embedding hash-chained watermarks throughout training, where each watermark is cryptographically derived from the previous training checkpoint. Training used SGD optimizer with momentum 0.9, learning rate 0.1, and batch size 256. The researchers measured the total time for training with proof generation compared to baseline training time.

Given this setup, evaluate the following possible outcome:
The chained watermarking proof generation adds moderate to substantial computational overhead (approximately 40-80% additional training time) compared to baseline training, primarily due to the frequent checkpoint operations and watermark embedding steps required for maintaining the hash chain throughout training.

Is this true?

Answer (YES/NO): NO